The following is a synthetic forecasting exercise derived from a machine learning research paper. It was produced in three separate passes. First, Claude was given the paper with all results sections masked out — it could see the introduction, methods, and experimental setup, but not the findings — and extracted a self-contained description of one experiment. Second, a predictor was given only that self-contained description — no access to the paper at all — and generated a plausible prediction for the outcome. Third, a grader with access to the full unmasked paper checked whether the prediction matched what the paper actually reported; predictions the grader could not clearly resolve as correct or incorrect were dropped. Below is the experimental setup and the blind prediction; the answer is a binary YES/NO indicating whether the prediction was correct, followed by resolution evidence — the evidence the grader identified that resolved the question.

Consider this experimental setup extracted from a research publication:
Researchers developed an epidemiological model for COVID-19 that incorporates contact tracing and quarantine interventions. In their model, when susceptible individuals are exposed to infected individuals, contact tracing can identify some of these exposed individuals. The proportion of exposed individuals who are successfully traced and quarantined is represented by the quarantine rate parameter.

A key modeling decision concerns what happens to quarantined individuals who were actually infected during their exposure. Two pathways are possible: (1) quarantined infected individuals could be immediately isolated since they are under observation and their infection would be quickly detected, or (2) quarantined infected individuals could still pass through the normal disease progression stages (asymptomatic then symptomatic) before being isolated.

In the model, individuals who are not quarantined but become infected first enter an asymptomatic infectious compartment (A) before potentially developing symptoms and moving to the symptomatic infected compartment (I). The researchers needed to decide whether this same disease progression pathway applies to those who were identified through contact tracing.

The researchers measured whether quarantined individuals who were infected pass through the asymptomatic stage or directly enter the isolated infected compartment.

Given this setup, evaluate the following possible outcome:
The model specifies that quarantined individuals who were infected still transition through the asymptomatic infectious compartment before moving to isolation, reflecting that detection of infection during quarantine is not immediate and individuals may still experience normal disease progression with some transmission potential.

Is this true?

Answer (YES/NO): NO